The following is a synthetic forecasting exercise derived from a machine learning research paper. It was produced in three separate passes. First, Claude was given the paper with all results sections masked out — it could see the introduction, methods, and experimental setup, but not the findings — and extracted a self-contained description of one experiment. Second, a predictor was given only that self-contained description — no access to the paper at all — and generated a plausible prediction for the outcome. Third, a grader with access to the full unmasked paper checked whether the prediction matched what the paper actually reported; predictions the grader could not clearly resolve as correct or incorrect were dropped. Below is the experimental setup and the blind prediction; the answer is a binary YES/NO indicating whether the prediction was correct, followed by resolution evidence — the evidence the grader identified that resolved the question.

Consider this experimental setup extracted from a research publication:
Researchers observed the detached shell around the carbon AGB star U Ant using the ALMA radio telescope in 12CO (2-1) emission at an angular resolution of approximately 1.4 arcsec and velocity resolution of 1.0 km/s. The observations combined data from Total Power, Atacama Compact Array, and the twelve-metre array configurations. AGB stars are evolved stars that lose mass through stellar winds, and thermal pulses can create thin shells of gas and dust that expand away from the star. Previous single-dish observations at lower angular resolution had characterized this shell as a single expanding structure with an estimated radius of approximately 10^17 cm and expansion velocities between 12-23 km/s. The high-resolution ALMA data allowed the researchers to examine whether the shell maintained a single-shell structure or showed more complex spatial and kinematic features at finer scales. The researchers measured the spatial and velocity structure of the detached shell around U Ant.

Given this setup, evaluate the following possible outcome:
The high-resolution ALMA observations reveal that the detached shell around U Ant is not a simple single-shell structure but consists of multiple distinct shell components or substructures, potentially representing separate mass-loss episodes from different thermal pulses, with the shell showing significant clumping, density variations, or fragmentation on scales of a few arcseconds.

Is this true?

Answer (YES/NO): NO